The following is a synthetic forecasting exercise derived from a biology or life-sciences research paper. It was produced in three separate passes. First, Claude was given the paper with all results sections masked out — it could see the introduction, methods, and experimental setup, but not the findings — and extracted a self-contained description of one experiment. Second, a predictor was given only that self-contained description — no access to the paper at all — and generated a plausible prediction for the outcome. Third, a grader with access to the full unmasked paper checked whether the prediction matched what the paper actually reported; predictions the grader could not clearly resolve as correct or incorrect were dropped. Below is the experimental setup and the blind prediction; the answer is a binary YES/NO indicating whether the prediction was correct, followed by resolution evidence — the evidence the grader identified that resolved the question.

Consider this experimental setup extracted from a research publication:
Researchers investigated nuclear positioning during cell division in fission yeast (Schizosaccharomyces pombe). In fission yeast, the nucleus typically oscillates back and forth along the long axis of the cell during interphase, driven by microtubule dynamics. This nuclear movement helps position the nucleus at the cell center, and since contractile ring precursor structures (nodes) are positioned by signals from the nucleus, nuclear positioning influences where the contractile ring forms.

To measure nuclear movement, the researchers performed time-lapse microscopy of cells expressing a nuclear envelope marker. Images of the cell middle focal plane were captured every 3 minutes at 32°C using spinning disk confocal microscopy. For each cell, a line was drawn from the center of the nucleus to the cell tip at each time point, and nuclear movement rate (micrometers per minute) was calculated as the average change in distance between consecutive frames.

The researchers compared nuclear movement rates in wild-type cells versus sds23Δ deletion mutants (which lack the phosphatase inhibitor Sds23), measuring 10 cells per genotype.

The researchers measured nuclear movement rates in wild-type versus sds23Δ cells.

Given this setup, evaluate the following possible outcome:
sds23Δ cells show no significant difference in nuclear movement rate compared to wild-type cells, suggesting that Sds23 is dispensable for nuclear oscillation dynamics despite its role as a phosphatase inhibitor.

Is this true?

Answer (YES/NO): NO